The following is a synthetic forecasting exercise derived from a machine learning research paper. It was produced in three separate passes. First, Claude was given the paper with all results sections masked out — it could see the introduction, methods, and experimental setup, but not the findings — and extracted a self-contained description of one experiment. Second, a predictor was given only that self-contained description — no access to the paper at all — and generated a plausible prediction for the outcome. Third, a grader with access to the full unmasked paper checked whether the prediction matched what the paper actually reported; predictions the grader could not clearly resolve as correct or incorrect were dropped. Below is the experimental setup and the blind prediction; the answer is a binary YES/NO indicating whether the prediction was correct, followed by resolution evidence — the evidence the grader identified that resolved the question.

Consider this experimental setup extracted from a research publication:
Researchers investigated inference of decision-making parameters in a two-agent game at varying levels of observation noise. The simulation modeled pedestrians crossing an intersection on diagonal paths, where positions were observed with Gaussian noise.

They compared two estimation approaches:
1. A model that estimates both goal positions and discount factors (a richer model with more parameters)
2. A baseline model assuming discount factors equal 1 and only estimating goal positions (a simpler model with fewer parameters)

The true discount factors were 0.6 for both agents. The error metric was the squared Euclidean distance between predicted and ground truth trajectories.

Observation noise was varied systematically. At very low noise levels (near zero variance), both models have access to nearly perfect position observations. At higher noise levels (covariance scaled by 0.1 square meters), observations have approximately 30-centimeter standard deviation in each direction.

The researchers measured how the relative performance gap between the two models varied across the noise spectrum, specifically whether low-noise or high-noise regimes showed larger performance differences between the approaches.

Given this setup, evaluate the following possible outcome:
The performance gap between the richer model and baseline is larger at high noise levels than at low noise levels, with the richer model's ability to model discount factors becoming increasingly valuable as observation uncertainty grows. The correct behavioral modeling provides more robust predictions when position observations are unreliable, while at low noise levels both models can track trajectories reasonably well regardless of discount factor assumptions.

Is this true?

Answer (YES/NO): NO